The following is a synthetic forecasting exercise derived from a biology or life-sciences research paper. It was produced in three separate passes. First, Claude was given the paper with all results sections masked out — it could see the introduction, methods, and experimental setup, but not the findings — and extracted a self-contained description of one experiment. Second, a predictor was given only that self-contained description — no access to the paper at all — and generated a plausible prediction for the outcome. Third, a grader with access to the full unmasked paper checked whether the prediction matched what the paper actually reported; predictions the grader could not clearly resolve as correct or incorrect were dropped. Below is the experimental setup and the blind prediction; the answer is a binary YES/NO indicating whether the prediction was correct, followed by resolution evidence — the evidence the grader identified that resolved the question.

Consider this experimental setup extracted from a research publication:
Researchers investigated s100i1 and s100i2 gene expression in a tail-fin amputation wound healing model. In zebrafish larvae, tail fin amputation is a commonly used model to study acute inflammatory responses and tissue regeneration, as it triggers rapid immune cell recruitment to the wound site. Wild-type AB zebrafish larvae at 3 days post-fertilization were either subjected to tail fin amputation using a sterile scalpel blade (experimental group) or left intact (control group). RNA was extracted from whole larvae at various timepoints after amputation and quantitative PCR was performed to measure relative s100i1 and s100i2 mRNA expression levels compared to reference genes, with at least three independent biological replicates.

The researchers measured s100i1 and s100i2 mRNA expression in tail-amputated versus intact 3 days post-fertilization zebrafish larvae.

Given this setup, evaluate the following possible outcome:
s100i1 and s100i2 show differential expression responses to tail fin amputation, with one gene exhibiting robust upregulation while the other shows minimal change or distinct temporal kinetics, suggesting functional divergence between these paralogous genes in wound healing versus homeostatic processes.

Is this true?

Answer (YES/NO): NO